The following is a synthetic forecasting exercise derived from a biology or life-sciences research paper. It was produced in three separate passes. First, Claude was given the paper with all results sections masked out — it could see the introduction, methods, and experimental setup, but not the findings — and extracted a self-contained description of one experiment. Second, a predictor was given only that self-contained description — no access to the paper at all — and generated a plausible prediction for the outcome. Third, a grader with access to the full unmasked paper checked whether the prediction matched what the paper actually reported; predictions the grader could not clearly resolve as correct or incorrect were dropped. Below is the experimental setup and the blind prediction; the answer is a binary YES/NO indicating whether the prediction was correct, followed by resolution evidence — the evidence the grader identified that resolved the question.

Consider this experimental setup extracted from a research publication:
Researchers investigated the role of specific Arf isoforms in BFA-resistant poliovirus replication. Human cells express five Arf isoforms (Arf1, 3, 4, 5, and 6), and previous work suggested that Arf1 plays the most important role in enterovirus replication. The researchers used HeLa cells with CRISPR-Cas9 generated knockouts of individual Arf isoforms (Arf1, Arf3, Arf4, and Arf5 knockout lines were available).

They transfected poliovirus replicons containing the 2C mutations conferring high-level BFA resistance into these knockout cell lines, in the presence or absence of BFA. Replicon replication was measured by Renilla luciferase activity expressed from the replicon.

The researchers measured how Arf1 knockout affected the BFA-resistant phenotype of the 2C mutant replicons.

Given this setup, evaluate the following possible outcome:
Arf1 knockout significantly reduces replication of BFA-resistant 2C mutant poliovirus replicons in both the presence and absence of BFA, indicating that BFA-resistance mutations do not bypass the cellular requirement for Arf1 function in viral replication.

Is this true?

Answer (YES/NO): YES